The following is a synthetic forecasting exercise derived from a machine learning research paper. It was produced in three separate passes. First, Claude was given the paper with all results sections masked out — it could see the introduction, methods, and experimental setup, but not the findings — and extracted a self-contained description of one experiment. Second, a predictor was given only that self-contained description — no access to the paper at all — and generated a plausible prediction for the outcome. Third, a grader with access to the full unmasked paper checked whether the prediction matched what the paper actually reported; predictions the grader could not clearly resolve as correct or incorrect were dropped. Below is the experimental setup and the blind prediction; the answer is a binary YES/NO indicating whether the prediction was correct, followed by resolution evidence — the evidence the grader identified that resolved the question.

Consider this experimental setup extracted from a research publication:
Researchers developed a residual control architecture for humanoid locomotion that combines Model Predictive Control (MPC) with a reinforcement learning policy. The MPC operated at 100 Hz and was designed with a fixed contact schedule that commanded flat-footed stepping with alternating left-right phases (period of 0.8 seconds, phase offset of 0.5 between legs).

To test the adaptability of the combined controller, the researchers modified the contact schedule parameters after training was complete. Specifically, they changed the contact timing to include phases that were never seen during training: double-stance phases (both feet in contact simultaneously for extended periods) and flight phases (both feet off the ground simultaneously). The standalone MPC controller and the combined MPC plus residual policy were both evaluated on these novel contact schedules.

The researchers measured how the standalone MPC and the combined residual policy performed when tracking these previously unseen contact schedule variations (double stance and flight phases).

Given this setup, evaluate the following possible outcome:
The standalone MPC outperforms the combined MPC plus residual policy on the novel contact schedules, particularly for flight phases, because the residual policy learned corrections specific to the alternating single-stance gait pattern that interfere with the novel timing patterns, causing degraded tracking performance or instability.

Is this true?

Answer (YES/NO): NO